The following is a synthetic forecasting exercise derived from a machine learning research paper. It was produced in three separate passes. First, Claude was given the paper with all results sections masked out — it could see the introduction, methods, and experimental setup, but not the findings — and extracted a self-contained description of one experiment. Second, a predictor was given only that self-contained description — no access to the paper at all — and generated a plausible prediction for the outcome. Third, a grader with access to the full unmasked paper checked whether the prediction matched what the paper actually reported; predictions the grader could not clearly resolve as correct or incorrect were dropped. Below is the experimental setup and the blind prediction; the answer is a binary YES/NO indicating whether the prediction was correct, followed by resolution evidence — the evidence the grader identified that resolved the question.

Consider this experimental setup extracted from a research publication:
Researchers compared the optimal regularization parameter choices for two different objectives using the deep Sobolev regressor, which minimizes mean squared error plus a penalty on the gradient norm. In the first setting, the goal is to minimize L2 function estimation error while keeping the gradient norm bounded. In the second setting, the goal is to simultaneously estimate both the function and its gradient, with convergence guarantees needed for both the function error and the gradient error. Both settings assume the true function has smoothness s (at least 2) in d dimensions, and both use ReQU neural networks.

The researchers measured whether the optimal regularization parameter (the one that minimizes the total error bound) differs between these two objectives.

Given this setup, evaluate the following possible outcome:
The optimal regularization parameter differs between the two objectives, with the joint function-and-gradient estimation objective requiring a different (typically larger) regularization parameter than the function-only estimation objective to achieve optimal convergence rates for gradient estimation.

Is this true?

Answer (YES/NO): YES